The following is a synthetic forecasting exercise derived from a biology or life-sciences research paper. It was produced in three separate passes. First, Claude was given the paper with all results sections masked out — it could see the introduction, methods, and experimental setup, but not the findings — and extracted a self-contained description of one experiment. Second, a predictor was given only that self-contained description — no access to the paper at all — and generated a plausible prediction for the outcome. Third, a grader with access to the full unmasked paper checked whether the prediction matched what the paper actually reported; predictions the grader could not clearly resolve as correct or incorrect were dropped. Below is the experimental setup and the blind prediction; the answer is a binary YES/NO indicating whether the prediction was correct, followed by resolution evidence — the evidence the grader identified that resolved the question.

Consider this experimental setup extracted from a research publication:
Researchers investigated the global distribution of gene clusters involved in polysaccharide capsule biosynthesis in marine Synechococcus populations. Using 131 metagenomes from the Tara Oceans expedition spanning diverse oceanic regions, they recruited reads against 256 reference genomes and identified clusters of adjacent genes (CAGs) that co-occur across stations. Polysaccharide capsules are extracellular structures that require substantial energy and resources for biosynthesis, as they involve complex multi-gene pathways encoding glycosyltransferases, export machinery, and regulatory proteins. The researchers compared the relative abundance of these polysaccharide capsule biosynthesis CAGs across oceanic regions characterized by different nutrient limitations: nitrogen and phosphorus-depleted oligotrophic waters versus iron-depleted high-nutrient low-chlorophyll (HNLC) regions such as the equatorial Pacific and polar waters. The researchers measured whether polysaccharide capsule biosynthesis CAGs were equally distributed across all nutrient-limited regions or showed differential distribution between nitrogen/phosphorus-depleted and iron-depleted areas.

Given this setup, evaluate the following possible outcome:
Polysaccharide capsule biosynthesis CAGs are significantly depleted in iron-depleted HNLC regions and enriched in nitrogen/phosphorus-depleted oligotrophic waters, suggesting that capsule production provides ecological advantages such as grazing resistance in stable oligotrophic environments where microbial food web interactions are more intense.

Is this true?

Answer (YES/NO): NO